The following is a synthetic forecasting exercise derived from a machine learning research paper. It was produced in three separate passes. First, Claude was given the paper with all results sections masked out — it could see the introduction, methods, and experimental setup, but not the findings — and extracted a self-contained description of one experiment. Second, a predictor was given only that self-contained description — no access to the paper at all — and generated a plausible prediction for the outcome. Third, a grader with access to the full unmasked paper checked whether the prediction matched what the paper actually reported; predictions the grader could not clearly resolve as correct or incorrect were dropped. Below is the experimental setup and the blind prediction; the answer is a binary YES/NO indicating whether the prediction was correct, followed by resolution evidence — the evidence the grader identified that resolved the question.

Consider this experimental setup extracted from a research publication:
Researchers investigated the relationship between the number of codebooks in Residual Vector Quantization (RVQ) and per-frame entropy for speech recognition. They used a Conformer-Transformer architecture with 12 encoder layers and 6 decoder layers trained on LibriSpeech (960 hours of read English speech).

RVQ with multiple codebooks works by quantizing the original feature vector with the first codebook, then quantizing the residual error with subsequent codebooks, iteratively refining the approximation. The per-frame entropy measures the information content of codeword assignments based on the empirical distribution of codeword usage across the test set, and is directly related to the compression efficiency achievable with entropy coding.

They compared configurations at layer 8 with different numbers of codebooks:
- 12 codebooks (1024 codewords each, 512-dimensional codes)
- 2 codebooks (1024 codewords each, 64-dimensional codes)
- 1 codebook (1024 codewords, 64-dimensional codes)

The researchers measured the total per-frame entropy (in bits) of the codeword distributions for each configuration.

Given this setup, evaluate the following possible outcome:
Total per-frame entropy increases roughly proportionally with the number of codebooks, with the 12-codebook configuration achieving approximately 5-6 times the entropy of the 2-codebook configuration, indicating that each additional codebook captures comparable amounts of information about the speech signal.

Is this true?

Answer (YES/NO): NO